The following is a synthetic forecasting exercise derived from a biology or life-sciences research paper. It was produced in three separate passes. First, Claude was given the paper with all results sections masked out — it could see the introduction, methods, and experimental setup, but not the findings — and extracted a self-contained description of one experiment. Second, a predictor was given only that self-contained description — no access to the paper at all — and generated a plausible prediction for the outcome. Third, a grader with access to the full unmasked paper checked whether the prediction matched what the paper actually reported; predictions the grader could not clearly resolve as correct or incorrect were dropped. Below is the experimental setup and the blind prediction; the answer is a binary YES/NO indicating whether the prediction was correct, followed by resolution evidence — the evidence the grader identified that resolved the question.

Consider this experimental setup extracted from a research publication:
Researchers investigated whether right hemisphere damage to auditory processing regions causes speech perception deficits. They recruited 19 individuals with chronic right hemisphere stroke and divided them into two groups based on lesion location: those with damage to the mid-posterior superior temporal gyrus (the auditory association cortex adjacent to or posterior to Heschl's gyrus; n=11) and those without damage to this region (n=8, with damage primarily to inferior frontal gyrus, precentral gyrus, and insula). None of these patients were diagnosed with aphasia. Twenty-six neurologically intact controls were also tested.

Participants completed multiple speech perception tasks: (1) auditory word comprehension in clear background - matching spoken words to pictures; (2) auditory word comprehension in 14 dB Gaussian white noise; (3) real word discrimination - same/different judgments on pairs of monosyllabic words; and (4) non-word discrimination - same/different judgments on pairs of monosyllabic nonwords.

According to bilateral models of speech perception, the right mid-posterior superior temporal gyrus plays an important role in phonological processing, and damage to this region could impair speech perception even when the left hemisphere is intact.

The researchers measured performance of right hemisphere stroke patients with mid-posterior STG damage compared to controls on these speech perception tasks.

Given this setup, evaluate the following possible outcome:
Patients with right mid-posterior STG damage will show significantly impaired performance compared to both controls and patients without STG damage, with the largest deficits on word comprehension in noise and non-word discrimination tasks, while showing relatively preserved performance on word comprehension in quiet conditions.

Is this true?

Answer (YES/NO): NO